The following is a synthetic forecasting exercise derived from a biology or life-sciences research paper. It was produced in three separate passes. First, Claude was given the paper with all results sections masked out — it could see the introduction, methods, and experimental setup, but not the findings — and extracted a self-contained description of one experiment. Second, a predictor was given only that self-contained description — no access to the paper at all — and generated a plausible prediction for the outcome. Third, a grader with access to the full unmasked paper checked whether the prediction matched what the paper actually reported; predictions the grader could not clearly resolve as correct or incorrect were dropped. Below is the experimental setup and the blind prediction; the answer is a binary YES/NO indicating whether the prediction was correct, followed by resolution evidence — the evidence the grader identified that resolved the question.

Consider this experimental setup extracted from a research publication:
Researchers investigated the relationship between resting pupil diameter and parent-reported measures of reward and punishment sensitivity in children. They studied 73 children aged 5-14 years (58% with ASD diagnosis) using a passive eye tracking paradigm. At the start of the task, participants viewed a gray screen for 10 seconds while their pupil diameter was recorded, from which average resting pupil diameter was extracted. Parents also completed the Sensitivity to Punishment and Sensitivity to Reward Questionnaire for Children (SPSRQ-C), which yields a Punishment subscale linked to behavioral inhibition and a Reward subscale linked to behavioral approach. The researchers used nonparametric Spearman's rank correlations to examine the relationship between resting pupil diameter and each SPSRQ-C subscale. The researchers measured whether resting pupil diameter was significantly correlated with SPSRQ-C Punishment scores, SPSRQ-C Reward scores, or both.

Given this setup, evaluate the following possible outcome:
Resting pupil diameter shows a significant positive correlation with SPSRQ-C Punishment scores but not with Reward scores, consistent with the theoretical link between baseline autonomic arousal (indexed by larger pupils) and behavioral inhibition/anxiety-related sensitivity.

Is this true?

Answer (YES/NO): NO